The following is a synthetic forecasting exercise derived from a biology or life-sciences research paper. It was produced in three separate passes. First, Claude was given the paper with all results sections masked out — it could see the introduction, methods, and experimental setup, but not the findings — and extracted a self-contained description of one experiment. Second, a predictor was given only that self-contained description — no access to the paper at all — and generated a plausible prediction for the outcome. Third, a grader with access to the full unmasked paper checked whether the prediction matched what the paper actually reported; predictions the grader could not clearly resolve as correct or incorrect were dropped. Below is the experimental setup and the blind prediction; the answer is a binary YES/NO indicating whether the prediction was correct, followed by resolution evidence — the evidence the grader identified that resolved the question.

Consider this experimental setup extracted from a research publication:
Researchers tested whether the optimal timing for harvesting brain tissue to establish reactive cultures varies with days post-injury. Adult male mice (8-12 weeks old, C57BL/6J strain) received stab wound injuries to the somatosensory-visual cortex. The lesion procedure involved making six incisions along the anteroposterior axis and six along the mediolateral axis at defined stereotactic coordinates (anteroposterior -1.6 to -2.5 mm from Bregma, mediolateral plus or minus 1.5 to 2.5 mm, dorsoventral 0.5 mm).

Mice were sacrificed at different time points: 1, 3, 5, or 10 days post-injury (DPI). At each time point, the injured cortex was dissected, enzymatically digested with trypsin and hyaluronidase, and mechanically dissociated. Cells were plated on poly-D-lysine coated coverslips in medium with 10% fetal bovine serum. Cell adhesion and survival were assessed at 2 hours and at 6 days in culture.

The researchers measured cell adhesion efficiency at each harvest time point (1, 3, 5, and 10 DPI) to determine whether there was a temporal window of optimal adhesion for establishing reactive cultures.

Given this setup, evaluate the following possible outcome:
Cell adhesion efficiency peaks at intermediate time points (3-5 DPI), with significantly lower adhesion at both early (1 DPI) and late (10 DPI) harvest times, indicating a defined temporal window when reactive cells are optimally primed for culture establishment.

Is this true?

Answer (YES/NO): NO